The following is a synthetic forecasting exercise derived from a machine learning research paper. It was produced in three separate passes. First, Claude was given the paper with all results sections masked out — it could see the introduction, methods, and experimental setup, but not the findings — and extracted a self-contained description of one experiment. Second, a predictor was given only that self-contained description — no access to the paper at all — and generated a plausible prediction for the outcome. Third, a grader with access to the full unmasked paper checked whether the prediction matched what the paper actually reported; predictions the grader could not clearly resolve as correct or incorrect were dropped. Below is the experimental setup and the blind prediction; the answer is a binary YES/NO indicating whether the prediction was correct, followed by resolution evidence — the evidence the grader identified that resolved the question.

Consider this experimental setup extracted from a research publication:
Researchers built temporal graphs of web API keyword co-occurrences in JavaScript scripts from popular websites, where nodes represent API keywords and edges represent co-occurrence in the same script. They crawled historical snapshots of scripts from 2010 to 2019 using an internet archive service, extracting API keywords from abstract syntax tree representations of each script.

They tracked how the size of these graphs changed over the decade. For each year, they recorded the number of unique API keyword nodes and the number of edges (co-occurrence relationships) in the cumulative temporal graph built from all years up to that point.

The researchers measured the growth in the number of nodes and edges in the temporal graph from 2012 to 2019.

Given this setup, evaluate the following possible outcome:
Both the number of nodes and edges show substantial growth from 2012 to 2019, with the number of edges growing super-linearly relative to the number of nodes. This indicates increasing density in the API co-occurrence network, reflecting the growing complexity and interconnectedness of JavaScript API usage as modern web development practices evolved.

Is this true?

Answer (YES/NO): YES